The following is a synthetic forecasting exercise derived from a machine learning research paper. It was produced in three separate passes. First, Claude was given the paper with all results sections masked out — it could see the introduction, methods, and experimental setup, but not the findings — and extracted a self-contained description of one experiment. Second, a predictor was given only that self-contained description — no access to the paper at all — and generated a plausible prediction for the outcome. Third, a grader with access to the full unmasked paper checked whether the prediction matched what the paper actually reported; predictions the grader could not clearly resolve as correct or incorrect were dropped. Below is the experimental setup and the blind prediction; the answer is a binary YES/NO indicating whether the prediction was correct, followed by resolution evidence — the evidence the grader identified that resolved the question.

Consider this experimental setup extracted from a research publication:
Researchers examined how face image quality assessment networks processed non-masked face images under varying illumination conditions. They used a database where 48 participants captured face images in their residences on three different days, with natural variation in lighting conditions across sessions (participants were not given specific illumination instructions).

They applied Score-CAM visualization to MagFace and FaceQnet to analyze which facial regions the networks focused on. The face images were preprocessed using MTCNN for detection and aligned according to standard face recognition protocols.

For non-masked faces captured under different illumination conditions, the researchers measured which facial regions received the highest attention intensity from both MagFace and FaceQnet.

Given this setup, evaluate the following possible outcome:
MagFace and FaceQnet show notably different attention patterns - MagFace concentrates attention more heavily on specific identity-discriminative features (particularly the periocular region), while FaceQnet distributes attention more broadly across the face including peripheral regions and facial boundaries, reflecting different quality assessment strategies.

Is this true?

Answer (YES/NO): NO